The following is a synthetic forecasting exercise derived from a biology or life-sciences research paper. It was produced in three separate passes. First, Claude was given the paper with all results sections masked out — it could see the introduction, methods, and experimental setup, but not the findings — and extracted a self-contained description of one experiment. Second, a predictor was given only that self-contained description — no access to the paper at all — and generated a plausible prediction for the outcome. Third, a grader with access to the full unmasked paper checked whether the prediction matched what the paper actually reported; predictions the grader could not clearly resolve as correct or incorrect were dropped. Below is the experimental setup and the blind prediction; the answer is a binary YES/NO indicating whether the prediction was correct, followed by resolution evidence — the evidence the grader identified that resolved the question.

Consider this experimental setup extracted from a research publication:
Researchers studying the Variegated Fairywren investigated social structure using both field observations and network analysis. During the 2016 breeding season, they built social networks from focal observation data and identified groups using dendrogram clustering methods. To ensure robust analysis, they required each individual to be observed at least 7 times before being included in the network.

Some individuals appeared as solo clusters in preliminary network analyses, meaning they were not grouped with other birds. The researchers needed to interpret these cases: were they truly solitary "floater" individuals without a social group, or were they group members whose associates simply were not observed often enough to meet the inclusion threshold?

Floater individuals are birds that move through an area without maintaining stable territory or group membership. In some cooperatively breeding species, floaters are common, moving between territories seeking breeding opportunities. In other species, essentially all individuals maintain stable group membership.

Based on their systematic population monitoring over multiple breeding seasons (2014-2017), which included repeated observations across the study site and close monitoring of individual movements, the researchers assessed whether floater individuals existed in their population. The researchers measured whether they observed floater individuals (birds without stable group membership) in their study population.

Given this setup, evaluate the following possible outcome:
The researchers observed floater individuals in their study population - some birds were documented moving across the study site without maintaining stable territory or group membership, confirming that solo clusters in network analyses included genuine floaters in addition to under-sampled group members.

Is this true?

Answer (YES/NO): NO